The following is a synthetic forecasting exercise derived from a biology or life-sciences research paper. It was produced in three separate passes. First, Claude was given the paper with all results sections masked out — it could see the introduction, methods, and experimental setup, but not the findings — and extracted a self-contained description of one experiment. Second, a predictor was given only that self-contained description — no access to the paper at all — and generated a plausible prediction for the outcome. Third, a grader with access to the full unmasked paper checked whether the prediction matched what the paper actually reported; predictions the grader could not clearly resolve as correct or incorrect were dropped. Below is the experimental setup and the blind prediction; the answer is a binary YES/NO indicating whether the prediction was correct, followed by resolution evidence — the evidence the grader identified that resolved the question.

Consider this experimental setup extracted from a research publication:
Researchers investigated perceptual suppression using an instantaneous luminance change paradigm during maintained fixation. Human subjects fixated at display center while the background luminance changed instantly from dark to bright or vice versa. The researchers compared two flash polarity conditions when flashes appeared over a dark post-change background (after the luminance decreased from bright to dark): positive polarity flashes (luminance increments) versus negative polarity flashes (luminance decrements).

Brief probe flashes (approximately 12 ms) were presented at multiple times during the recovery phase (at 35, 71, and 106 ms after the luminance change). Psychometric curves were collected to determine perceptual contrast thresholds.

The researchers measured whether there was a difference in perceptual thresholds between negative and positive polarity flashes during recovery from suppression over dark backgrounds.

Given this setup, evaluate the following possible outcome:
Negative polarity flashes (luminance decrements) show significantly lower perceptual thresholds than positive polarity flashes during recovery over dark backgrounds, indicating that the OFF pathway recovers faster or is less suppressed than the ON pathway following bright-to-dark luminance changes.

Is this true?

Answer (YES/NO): NO